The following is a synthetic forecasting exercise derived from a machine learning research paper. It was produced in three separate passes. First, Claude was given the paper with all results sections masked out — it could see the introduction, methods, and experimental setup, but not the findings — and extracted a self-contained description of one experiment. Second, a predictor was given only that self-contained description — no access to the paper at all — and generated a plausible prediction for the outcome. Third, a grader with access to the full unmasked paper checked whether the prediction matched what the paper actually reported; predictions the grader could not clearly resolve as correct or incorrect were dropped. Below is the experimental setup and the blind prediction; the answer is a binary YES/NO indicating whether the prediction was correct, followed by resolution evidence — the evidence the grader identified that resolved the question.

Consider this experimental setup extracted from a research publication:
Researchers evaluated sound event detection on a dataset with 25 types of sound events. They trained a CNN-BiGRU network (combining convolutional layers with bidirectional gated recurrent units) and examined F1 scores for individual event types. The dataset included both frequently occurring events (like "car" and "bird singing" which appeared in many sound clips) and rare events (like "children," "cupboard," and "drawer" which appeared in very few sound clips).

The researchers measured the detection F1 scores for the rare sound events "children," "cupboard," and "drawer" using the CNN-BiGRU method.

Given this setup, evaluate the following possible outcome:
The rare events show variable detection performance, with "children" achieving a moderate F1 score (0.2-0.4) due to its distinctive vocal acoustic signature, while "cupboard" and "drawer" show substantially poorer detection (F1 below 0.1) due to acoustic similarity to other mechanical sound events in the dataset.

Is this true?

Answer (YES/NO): NO